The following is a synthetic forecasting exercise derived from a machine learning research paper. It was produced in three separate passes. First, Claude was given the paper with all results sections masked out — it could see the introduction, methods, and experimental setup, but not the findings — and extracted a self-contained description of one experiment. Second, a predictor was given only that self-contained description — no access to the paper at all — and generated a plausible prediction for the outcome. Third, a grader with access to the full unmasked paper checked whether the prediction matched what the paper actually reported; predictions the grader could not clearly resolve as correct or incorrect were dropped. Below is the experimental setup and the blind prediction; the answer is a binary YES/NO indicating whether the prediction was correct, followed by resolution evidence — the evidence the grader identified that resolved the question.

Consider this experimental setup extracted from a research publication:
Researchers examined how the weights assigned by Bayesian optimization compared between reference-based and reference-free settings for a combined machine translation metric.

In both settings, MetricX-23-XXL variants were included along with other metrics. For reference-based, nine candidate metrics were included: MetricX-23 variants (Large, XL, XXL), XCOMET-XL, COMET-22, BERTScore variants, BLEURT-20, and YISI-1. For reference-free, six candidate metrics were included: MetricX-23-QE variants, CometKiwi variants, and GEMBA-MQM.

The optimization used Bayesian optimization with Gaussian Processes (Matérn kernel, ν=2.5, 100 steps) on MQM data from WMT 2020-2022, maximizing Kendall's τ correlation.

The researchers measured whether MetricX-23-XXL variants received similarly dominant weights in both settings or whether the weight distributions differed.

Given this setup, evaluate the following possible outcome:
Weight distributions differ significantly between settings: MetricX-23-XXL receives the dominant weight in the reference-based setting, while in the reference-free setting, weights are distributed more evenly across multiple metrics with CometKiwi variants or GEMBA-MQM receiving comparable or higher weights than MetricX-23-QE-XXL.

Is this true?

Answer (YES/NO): NO